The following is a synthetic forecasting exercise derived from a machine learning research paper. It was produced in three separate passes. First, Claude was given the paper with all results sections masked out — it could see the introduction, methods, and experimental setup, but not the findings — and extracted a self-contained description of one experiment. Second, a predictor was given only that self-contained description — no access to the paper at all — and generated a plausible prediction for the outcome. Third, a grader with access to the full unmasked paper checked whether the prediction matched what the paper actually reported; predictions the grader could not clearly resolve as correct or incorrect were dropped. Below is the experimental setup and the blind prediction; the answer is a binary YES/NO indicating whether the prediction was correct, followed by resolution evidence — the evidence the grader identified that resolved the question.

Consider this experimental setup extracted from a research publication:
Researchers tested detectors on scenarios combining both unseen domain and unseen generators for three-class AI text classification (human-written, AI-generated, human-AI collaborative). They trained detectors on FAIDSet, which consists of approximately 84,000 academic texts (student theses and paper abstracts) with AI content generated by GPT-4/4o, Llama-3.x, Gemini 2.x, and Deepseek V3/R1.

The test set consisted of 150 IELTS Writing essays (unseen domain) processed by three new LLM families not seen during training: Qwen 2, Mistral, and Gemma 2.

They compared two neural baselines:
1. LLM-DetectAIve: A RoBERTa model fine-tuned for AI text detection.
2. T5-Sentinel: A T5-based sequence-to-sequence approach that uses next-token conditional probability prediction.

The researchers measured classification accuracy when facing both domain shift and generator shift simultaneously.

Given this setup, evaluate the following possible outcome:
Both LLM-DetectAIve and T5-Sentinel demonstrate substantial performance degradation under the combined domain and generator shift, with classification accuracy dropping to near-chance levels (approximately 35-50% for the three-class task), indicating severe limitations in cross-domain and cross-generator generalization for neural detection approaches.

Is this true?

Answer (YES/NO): NO